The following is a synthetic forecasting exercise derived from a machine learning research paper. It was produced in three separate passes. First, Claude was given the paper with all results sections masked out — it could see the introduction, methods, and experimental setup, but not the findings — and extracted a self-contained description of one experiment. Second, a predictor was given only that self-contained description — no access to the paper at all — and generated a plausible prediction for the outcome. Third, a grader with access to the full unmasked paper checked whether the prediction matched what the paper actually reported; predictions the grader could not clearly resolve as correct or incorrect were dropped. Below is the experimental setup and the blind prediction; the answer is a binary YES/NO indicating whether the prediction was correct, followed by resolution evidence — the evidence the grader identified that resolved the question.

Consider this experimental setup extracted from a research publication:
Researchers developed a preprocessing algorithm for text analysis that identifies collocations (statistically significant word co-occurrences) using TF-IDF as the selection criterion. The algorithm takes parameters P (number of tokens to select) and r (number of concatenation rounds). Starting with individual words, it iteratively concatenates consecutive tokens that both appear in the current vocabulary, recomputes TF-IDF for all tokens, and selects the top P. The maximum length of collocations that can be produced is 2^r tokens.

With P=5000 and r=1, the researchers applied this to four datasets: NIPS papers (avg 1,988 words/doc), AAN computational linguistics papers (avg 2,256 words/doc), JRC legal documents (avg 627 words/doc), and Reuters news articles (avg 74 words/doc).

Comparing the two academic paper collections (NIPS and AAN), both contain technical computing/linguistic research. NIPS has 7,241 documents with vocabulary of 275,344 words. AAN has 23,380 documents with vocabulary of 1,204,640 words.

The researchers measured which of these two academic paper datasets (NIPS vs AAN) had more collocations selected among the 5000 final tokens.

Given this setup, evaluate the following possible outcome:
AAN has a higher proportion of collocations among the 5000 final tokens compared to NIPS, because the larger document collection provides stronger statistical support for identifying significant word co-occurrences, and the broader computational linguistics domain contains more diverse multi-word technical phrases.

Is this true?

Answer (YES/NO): NO